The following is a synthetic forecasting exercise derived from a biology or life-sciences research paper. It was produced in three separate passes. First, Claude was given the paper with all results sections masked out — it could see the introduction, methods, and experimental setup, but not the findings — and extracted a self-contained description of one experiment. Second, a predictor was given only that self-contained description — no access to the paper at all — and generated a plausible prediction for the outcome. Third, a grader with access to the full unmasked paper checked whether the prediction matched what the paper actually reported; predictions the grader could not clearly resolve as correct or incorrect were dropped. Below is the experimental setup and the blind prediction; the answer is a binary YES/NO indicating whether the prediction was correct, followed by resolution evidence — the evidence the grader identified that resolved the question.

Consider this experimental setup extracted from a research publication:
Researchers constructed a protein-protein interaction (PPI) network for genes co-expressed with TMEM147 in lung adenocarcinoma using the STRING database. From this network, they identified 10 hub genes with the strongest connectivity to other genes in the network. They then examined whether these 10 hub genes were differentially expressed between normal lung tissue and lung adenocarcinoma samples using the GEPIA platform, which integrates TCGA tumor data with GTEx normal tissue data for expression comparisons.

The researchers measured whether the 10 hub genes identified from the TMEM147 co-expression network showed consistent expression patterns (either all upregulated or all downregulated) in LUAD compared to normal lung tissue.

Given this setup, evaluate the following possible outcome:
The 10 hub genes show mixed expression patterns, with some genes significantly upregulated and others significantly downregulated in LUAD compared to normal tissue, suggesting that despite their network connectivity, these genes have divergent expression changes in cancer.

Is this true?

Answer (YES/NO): NO